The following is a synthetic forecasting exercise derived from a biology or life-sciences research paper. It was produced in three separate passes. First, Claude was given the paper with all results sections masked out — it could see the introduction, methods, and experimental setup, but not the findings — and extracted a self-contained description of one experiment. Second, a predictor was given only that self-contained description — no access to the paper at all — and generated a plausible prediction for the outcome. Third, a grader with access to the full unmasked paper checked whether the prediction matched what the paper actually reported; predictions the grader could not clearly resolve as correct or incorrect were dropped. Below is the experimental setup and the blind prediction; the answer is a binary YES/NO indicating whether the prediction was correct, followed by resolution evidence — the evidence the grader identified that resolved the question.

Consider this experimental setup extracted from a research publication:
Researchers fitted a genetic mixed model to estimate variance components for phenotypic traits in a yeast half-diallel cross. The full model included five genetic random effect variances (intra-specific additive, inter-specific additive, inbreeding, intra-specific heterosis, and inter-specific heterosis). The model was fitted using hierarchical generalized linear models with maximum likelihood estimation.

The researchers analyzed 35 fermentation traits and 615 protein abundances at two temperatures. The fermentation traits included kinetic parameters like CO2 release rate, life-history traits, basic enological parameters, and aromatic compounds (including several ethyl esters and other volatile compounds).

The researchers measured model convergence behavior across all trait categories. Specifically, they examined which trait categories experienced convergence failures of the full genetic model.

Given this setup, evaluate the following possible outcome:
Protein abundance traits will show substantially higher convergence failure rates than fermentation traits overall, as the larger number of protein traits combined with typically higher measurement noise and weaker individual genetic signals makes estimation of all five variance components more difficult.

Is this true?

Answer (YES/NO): NO